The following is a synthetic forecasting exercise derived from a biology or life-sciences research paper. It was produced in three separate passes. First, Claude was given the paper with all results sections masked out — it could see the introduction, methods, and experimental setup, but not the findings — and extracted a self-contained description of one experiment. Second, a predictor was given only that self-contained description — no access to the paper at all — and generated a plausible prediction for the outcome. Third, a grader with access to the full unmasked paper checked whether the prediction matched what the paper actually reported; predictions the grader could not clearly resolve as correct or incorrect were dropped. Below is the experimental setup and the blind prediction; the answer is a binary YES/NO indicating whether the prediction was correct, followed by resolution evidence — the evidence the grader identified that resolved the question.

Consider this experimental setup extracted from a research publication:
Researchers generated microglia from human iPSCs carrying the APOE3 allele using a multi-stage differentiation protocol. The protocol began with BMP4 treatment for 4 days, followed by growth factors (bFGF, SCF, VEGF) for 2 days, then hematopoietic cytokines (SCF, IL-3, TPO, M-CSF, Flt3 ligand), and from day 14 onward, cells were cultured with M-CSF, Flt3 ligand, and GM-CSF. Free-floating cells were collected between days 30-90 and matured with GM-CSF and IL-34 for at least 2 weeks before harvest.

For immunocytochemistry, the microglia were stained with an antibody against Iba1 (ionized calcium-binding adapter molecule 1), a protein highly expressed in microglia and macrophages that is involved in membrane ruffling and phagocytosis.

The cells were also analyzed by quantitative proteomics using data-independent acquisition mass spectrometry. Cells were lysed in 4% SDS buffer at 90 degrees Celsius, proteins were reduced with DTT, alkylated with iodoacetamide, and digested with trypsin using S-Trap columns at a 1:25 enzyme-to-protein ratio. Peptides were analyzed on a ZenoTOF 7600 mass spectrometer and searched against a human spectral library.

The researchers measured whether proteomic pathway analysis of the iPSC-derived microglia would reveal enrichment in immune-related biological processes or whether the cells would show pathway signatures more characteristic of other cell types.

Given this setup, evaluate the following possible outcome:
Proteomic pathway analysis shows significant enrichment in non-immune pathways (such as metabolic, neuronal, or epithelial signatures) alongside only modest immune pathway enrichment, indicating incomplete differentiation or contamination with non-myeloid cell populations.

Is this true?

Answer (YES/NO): NO